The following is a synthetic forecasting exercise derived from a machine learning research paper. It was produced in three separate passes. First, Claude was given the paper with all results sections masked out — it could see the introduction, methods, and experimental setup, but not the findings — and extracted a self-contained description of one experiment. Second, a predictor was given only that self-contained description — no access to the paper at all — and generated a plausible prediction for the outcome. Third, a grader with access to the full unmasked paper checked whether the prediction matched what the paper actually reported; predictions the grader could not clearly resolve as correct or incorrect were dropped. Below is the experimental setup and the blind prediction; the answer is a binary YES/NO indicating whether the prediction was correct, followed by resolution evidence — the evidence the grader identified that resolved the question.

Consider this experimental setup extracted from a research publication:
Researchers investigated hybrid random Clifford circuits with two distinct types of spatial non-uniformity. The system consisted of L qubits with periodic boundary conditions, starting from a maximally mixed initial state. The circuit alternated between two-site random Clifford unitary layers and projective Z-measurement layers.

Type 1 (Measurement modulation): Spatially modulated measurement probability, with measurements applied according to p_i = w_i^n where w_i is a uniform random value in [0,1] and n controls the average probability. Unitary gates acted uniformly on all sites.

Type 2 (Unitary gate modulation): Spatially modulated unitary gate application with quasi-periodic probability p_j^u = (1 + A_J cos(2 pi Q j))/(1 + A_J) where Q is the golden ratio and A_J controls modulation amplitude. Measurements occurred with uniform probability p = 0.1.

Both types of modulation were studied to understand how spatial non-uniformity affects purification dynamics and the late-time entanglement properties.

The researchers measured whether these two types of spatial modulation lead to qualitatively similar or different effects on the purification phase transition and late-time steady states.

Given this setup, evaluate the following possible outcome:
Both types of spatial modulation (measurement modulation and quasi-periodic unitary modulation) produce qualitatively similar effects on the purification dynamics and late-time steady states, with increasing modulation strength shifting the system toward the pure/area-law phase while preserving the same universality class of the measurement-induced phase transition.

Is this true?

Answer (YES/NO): NO